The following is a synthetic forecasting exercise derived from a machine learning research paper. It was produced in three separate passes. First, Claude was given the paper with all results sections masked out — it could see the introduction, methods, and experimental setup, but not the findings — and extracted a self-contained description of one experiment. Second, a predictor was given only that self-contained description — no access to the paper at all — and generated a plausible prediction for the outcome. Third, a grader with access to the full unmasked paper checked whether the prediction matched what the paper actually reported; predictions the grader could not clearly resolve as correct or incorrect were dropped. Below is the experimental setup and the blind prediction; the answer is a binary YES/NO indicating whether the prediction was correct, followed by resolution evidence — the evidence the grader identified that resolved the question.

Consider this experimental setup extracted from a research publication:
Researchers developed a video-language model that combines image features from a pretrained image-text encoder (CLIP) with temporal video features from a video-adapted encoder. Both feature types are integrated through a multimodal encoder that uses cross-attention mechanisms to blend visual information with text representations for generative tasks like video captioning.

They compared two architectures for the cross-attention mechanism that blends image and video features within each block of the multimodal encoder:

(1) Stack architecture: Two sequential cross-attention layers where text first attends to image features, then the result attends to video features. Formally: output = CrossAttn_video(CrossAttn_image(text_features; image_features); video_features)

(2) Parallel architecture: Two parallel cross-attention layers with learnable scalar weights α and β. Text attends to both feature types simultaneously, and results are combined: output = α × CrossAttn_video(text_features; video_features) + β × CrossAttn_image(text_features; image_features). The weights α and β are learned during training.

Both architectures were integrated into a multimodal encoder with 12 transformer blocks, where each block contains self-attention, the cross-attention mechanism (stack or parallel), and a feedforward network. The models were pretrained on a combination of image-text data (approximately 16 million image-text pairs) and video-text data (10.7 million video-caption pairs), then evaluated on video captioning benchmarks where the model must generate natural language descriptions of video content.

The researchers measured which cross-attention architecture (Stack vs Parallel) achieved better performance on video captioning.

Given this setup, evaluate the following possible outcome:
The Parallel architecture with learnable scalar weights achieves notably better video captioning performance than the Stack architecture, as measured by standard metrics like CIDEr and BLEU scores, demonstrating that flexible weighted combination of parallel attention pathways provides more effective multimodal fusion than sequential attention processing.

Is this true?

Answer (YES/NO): NO